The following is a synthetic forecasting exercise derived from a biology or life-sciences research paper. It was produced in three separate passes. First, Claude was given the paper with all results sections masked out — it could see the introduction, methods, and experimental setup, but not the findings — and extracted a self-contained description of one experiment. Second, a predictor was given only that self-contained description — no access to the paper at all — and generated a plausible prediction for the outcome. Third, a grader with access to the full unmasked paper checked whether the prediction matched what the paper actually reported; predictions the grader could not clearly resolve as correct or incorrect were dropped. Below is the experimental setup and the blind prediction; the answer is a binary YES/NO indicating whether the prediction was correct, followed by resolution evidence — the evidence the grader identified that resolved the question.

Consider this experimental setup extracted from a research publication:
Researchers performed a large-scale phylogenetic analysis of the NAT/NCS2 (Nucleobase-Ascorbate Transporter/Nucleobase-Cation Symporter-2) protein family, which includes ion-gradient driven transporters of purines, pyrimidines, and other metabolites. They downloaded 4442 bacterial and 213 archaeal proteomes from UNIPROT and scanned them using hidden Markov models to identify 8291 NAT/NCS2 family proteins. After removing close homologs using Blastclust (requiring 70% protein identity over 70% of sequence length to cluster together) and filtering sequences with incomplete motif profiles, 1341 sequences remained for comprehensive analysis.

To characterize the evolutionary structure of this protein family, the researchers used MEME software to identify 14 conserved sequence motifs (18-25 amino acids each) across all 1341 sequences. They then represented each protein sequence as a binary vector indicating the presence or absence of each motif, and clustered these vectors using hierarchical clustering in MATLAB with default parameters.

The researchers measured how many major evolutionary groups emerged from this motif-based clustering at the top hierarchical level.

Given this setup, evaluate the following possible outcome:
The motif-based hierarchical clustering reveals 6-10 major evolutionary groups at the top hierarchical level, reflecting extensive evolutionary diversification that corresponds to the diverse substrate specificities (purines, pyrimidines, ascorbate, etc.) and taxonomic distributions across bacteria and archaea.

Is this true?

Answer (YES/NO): NO